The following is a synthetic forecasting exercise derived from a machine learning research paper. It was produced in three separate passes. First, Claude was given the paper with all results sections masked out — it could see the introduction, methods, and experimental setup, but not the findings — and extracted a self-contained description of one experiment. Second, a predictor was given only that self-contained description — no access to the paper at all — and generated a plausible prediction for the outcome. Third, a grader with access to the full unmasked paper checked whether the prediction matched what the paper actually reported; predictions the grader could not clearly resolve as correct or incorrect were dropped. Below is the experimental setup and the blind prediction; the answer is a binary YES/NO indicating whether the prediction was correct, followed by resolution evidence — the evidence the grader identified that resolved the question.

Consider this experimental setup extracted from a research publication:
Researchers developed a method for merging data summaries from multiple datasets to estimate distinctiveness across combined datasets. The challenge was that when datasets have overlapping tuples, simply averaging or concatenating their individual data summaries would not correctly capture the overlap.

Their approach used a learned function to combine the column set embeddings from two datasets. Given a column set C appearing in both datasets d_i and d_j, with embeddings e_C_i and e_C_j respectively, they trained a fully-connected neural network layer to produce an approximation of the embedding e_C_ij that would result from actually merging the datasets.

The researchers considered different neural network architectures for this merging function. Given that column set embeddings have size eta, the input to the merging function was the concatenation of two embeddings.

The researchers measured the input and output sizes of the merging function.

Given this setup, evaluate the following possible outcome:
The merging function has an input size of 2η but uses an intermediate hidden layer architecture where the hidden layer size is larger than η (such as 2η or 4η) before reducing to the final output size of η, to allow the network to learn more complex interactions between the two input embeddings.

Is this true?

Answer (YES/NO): NO